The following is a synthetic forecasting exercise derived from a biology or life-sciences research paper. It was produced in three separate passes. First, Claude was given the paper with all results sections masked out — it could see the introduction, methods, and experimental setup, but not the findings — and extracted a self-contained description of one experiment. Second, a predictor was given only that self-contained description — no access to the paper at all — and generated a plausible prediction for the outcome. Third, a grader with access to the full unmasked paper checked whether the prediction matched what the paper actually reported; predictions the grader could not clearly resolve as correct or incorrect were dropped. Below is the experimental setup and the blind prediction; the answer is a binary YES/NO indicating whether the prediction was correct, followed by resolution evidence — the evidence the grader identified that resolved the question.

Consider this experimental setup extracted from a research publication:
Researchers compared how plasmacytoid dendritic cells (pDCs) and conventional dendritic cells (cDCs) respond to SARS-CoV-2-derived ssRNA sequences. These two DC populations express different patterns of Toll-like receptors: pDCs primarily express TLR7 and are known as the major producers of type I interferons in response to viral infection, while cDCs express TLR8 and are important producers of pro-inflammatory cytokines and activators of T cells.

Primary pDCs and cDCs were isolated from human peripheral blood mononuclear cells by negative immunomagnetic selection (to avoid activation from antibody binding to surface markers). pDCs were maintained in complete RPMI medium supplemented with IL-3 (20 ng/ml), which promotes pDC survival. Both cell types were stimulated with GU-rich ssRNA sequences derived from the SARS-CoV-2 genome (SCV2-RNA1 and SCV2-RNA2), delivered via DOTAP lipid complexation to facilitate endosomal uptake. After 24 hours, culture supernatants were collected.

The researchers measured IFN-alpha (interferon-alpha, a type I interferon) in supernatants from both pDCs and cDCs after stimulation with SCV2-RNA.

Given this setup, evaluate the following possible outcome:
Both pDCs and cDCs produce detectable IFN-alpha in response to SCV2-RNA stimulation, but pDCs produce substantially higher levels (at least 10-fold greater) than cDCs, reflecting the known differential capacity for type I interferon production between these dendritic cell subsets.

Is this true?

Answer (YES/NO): NO